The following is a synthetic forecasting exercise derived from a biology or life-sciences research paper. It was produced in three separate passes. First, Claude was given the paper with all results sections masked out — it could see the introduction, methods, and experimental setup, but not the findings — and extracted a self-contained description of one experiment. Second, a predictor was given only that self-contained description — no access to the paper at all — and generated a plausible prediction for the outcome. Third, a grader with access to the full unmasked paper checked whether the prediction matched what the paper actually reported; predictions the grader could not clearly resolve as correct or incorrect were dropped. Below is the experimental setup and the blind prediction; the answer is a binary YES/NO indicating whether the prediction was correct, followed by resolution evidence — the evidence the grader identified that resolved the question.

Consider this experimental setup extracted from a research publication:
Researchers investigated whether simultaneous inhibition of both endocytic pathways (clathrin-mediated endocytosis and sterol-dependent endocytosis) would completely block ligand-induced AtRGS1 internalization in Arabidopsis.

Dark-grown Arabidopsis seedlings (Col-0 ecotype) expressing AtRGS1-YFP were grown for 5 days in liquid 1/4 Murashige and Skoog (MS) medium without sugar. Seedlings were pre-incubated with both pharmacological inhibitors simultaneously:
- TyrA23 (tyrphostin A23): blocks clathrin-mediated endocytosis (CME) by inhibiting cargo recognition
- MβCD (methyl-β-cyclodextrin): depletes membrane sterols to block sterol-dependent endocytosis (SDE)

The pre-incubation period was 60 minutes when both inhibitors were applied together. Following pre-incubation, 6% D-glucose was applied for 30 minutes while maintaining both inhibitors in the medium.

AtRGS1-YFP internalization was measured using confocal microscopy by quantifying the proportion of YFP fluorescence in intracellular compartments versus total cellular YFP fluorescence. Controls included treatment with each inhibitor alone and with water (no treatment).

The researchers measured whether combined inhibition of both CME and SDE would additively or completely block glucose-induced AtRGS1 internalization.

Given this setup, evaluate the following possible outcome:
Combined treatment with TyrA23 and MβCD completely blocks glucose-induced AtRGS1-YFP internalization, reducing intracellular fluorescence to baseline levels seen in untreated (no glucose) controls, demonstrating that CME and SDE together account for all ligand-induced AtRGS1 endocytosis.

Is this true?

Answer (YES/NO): YES